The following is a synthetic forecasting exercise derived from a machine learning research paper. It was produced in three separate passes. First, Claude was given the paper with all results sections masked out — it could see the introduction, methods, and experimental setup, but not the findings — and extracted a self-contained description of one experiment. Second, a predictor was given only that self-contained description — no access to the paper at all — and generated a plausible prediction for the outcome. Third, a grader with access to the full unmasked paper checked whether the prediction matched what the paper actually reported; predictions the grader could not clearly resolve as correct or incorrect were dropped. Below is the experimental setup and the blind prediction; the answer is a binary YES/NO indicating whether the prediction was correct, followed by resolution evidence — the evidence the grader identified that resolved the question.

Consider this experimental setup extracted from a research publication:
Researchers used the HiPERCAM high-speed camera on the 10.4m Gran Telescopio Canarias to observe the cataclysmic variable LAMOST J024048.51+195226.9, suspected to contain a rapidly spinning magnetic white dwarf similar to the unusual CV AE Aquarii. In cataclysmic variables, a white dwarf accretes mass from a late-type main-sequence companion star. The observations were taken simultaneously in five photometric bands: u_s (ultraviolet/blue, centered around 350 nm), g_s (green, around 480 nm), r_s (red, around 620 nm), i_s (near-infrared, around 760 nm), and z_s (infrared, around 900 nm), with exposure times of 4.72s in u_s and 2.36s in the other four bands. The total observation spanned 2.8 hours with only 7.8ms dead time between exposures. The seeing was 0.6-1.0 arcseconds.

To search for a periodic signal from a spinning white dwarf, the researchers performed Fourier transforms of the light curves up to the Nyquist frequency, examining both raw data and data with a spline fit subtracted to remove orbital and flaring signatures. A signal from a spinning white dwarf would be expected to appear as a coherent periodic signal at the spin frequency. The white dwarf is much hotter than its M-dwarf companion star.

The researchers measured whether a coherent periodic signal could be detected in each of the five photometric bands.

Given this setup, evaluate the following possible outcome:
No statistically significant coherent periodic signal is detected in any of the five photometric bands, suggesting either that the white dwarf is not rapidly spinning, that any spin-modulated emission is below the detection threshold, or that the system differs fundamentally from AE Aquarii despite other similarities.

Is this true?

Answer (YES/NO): NO